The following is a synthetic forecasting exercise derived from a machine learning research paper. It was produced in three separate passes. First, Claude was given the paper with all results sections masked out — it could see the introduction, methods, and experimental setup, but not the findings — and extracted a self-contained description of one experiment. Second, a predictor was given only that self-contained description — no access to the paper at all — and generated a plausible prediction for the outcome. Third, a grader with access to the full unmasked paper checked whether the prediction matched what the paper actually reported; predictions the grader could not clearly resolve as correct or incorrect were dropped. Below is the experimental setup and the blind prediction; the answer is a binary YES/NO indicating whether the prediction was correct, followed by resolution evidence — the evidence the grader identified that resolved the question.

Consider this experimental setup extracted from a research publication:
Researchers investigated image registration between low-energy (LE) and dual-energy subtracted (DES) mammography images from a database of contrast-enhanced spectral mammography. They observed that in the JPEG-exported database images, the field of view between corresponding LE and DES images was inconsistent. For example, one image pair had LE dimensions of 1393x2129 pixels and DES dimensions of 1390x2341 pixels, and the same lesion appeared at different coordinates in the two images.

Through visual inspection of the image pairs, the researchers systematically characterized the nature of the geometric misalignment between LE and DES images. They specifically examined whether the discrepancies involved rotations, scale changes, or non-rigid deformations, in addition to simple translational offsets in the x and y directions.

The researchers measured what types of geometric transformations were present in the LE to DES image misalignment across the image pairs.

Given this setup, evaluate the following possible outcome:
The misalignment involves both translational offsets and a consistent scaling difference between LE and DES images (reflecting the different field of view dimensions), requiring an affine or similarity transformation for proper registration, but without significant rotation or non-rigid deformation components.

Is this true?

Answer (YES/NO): NO